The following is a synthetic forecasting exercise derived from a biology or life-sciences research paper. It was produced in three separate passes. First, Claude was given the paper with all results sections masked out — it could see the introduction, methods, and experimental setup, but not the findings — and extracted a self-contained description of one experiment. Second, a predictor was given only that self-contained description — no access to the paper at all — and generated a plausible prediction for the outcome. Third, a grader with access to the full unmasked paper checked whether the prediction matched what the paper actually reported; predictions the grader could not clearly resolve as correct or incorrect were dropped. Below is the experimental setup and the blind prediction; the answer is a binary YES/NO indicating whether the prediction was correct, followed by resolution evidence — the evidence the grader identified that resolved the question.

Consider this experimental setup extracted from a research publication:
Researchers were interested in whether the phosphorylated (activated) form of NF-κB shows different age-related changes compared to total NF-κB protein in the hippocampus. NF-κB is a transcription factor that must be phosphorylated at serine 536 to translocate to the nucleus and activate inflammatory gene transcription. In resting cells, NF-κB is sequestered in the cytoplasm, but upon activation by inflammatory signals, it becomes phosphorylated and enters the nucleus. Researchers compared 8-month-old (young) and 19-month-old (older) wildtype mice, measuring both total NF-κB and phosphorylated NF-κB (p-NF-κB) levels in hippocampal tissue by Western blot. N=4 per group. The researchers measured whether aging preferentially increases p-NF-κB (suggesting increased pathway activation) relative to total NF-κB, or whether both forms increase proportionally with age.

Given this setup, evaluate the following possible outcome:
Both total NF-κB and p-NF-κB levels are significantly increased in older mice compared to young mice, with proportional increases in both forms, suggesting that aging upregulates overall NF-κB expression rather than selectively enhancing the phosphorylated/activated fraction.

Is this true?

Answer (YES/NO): NO